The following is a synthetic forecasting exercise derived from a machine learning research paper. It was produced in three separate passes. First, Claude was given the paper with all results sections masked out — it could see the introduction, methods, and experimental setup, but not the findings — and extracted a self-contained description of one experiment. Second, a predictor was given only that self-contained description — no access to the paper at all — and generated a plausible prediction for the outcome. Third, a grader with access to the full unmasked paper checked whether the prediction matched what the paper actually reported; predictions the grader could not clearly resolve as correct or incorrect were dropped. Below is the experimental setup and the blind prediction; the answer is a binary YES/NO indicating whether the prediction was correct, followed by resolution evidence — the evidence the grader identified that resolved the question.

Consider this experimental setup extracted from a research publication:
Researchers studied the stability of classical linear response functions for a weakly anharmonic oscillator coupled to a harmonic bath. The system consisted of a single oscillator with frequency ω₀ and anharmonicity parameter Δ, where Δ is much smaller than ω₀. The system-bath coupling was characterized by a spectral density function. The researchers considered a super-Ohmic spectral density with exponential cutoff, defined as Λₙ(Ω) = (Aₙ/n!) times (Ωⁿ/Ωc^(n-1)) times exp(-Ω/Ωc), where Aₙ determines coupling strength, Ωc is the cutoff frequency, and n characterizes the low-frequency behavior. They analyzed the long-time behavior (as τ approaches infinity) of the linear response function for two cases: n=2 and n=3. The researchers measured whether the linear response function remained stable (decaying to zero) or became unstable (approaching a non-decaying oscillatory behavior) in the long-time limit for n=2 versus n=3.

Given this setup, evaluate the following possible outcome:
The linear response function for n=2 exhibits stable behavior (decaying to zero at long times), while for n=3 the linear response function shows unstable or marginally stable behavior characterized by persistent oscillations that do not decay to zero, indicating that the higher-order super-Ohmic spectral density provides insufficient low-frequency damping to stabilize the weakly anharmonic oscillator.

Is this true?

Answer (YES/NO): YES